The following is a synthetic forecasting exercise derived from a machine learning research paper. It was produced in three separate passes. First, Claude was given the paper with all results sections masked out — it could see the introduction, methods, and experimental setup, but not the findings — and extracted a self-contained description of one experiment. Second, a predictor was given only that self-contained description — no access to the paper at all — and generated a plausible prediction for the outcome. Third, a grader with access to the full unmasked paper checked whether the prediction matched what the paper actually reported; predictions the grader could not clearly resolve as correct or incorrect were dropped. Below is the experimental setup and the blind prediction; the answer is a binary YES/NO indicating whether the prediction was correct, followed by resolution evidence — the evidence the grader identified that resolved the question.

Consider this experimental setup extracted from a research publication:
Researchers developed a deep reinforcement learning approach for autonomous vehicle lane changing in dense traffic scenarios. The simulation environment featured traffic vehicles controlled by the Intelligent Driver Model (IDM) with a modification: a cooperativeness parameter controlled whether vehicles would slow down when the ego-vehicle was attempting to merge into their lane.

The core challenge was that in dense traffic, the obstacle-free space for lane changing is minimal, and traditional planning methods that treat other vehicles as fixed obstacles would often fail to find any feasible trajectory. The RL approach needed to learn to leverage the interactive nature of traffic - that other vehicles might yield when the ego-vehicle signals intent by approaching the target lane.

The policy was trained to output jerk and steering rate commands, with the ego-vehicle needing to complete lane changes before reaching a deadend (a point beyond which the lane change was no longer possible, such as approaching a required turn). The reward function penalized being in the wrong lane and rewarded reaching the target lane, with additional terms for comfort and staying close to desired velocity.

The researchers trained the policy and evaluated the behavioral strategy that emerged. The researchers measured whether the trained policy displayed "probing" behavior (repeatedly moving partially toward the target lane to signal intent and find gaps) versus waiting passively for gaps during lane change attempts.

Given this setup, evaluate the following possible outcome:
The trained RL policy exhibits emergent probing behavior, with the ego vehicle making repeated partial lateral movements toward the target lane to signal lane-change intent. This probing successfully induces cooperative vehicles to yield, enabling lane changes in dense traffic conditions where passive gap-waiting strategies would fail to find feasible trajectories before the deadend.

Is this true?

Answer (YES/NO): YES